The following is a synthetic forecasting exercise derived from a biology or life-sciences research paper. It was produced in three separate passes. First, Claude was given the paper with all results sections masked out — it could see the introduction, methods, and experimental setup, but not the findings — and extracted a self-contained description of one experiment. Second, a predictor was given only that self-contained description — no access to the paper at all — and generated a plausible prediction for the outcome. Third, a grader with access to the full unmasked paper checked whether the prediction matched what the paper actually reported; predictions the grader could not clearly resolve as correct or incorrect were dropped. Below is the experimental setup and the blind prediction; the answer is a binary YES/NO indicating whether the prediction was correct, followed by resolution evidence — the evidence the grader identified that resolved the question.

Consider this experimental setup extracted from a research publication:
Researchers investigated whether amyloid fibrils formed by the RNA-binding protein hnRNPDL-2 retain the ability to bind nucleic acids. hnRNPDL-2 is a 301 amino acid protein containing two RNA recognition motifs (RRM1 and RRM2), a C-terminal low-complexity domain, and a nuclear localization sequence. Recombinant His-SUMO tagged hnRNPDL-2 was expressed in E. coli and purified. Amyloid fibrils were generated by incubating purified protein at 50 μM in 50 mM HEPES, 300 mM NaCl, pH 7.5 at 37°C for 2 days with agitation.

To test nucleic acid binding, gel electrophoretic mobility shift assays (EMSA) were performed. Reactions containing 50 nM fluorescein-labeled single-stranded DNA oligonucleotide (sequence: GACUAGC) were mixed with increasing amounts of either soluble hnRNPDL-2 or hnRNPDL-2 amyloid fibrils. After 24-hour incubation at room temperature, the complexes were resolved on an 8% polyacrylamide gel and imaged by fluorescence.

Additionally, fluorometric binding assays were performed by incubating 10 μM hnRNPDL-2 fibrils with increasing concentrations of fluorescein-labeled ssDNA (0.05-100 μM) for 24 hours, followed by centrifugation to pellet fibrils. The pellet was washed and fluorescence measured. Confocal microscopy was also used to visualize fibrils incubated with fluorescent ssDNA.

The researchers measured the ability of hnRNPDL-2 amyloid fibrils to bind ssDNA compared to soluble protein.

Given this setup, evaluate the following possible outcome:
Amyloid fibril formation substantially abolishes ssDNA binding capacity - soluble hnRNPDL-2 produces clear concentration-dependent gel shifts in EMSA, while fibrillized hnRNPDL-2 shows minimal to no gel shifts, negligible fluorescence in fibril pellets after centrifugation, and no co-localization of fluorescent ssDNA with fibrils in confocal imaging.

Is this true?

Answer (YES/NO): NO